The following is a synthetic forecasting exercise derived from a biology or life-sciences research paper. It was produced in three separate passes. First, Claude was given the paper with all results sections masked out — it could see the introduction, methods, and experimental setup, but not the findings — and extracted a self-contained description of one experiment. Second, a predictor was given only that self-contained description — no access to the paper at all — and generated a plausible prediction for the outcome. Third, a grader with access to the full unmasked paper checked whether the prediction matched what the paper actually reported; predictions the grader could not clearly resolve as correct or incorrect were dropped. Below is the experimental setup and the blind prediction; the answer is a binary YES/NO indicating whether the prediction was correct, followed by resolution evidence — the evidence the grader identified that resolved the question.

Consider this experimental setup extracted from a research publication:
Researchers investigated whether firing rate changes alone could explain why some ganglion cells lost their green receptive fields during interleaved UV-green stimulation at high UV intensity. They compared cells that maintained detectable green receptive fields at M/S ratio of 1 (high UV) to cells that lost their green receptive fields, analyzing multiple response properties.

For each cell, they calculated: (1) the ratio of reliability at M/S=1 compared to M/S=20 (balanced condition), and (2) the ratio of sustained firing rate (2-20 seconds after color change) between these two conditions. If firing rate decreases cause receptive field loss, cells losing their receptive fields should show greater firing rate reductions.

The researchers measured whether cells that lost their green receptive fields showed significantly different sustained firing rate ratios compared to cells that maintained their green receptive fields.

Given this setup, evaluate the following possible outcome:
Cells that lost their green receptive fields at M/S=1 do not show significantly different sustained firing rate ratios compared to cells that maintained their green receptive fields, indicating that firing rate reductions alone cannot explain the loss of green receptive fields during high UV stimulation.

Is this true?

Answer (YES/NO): YES